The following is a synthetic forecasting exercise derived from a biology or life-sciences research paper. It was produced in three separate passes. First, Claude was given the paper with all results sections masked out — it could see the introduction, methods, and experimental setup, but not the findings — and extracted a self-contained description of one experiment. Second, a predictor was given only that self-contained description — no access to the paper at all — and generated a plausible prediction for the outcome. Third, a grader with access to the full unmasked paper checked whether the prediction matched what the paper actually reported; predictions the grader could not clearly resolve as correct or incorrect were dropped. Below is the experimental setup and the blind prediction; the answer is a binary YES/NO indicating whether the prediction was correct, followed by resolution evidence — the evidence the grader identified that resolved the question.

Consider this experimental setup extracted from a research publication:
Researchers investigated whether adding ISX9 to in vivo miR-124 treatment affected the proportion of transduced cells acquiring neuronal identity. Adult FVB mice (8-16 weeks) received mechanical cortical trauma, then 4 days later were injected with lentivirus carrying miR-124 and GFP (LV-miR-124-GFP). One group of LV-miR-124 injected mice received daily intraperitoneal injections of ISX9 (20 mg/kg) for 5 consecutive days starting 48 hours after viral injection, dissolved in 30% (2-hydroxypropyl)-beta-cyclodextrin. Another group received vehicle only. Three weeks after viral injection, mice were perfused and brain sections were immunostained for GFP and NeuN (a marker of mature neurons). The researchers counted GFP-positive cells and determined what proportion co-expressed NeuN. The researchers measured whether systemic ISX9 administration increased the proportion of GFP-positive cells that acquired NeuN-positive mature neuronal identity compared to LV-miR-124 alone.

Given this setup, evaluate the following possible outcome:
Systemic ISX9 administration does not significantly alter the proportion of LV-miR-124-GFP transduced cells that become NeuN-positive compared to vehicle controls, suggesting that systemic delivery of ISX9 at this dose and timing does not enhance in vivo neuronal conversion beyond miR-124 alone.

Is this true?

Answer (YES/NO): YES